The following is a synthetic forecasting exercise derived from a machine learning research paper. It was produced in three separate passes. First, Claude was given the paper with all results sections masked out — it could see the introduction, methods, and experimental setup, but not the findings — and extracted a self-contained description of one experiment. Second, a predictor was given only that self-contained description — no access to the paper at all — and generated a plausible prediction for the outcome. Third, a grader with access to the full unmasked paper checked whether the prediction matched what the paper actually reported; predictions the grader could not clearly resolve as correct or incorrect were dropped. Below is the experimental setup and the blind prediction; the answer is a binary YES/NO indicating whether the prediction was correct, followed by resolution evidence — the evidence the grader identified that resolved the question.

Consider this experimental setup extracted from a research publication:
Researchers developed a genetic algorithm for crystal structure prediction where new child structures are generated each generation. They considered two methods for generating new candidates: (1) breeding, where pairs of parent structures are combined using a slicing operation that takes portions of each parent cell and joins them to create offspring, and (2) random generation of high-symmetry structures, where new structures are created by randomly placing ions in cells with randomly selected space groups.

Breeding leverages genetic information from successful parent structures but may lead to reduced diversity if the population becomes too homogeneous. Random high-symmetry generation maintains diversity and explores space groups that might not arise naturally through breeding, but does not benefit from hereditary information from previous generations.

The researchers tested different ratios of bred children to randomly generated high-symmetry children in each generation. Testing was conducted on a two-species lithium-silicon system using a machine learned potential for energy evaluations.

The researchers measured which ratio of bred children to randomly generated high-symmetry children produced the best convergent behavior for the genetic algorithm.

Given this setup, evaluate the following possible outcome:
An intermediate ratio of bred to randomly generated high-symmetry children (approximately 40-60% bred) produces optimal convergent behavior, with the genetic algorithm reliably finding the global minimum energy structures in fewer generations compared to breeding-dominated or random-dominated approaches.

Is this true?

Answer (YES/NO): YES